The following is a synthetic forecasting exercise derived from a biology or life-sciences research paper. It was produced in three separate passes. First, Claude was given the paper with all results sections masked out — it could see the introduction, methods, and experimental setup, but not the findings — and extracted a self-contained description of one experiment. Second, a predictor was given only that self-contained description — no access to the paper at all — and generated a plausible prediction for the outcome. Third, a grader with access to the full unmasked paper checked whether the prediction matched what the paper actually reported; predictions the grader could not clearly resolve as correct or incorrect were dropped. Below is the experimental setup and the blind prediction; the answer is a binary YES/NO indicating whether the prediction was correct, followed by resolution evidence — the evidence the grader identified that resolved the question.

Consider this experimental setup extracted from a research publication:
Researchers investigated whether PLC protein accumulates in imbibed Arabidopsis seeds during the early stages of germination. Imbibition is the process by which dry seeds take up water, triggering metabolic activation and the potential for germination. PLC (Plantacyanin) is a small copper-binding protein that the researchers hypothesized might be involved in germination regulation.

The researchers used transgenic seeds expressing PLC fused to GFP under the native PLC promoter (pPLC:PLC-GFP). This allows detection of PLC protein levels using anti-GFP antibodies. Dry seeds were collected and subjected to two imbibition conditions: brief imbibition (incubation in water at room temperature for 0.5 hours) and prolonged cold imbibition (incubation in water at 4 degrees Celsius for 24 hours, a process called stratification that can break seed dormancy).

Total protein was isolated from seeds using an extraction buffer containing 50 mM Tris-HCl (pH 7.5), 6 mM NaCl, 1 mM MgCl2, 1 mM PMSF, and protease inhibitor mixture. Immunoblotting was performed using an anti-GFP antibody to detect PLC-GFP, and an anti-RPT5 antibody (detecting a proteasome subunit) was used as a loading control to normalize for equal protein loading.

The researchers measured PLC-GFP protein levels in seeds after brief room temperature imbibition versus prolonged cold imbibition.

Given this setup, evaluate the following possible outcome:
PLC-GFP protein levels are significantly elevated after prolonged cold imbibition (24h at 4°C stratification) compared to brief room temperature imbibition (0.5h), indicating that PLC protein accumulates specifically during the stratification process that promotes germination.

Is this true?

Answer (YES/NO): NO